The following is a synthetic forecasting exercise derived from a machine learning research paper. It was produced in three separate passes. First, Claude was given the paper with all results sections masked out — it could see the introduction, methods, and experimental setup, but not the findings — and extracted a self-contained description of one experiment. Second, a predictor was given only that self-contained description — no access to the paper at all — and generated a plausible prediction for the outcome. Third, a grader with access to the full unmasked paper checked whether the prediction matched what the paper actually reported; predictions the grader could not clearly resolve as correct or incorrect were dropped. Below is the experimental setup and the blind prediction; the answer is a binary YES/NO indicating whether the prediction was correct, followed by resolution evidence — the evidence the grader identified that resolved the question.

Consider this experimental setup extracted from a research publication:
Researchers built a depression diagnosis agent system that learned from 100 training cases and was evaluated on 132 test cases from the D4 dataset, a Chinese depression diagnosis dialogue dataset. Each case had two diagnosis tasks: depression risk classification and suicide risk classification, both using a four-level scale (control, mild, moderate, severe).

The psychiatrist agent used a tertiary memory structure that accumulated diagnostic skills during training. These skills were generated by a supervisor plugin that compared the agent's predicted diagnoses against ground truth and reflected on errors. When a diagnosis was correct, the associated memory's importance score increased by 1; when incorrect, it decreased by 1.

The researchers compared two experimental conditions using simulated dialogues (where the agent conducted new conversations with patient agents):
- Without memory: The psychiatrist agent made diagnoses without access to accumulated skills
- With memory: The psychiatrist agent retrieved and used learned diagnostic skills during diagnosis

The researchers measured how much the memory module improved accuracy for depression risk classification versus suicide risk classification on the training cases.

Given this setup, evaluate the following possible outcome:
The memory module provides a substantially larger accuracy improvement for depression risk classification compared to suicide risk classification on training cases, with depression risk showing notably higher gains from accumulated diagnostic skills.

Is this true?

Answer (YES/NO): YES